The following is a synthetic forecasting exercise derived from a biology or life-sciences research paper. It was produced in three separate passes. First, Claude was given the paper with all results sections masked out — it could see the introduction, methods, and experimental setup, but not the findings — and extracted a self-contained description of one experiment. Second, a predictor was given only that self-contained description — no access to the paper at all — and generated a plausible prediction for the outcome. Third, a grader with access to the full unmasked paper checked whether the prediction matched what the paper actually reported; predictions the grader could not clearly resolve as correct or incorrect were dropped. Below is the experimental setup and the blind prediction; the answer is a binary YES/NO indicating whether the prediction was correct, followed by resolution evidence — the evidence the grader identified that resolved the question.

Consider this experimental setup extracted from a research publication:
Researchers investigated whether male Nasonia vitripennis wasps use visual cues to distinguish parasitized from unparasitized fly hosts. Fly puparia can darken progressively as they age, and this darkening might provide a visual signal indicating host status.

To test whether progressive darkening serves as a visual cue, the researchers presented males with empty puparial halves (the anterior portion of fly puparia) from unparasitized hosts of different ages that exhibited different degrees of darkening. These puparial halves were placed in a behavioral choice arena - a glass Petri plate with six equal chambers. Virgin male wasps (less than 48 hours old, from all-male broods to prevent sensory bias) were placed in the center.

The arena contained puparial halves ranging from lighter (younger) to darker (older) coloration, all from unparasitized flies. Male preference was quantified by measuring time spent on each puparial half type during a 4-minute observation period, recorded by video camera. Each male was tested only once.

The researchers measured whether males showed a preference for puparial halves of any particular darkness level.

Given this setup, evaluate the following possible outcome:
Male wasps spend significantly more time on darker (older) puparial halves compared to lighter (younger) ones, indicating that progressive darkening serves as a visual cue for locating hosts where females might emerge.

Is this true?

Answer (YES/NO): NO